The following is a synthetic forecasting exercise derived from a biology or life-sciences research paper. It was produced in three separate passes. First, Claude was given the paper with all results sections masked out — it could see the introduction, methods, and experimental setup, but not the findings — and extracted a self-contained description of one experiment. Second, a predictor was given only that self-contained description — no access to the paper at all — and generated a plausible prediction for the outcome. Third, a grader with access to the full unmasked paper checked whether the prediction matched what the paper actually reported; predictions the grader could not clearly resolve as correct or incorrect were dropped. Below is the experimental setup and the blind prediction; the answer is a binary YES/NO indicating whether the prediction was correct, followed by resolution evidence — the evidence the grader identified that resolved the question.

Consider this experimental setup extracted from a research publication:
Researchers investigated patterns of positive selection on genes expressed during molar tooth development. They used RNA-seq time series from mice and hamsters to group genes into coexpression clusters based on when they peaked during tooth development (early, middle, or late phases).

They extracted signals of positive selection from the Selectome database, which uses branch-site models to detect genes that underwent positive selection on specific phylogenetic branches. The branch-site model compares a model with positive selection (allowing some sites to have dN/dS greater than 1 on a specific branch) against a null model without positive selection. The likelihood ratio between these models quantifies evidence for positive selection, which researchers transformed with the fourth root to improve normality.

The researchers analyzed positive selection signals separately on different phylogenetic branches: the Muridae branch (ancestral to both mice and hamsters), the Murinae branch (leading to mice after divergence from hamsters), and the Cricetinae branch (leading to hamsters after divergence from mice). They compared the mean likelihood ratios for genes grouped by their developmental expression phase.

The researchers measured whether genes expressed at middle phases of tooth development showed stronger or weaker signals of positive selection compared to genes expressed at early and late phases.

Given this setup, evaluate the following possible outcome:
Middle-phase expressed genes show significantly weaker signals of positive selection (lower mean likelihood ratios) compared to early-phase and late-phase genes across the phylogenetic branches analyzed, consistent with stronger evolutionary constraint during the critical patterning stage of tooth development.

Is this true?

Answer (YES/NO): NO